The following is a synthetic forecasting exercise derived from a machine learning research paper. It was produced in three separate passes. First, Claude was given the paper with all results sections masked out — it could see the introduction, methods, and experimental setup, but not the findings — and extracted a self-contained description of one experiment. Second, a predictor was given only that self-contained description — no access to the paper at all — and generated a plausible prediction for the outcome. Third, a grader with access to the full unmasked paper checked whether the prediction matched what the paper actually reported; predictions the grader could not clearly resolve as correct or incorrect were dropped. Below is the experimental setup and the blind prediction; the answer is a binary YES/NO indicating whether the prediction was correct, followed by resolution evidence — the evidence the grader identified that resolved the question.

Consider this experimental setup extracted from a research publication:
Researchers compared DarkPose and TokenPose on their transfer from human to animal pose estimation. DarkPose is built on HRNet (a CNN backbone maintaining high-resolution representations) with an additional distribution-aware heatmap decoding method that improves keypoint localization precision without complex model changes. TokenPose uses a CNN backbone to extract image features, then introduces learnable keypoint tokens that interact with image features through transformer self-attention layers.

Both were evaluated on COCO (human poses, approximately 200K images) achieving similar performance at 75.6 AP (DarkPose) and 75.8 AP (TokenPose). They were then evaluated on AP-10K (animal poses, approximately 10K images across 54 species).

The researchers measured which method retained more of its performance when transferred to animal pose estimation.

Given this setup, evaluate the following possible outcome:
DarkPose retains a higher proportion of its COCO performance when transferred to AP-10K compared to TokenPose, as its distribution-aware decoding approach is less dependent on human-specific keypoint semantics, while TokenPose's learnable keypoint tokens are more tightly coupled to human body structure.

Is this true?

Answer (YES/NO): YES